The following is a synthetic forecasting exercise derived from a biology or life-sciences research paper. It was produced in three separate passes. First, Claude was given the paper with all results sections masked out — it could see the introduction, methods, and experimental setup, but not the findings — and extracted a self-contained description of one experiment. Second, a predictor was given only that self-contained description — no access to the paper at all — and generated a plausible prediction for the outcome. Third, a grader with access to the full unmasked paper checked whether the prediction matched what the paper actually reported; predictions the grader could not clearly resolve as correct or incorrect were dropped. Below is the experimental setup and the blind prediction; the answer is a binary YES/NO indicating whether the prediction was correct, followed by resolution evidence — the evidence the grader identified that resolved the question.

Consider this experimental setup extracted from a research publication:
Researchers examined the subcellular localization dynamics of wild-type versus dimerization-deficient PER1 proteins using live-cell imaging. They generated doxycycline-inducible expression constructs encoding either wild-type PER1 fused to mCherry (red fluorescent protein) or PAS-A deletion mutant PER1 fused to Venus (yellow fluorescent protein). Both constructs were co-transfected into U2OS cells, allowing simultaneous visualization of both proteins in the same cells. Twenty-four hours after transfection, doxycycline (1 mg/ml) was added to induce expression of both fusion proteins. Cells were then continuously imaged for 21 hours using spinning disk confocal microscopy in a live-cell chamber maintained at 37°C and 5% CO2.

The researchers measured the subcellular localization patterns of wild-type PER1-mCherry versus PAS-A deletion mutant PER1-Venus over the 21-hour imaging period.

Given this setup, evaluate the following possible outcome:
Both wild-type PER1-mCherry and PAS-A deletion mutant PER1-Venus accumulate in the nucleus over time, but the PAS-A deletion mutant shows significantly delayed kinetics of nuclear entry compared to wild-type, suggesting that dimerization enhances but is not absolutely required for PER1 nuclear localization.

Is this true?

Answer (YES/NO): NO